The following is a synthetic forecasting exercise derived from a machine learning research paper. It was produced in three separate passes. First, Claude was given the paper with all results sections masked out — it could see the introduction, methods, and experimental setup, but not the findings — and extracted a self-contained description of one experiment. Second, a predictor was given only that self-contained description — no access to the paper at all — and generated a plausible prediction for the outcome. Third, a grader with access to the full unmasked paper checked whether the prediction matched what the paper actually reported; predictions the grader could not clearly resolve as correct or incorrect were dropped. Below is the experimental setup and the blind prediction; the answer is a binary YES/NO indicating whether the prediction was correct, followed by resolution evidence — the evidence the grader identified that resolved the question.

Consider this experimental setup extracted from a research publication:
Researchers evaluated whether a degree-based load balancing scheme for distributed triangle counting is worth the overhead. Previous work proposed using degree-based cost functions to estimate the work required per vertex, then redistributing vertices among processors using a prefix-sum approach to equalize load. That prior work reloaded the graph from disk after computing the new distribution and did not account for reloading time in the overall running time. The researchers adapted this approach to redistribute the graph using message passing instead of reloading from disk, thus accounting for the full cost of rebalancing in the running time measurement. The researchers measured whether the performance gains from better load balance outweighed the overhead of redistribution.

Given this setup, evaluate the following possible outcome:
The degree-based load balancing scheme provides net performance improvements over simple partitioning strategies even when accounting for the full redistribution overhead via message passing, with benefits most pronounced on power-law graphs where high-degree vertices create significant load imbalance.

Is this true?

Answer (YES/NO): NO